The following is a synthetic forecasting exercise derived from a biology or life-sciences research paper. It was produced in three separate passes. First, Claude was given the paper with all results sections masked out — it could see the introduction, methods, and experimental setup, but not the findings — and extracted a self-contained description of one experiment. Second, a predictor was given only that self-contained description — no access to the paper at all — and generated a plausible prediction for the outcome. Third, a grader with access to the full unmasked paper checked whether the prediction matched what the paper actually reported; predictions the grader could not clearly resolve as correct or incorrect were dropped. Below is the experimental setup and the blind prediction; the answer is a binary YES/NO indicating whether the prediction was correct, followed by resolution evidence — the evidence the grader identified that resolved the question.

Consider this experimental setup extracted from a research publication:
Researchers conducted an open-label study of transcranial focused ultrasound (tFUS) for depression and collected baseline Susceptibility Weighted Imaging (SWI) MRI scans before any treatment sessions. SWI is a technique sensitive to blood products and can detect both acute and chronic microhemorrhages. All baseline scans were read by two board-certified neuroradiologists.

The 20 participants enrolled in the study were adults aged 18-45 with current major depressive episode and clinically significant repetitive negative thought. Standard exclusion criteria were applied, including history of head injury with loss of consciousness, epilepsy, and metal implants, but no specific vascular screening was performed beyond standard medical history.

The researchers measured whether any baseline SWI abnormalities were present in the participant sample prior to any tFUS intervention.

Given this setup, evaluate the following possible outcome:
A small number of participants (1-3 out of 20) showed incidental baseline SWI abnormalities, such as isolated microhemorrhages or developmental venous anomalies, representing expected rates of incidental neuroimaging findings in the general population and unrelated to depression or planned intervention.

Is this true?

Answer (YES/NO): YES